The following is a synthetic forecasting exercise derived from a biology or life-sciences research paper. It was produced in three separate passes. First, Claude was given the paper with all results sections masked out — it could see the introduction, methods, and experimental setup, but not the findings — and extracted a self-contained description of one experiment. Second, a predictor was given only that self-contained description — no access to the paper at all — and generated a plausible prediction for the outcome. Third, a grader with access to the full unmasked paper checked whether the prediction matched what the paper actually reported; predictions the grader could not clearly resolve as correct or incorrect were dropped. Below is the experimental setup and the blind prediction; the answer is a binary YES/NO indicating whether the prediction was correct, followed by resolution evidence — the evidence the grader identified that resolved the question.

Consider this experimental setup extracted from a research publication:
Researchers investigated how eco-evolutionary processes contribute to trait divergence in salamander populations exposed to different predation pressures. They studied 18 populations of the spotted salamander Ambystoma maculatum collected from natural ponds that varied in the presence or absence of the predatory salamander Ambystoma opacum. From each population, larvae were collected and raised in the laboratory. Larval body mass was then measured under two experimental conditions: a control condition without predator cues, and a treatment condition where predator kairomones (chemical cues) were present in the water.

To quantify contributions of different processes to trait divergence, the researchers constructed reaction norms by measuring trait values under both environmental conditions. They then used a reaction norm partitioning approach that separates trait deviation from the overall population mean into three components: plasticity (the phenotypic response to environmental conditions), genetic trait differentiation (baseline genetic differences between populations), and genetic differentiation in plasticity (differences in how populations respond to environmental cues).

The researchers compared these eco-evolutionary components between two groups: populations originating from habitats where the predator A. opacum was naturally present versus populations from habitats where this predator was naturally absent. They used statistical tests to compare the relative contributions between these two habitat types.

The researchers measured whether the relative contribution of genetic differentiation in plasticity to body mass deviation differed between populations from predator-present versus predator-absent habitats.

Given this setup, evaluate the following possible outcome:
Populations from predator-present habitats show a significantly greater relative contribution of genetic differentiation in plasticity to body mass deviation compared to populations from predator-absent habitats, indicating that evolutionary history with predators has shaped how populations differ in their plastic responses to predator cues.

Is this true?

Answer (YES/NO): YES